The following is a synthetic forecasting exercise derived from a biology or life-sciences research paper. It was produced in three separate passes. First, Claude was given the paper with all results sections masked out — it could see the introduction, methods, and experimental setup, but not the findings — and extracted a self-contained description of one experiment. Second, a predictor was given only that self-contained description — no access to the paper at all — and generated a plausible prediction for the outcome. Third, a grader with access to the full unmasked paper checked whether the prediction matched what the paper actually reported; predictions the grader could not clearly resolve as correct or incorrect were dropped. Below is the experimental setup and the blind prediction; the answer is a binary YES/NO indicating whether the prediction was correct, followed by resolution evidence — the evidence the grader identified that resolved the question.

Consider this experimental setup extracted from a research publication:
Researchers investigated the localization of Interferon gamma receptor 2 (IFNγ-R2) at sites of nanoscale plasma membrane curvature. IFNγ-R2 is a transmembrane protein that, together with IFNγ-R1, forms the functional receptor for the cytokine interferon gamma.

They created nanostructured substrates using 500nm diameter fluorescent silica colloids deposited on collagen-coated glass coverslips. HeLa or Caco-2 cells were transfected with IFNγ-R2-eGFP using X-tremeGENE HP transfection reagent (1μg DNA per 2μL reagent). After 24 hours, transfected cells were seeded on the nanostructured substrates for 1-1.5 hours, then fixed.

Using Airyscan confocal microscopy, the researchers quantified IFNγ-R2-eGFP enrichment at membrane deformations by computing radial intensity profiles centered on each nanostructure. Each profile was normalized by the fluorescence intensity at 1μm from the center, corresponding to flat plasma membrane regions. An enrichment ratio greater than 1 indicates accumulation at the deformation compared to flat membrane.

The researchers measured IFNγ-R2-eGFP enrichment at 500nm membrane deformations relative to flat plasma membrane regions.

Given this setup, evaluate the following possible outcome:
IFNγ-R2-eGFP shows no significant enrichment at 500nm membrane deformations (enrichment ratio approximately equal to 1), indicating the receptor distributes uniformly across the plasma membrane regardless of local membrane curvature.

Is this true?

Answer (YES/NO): NO